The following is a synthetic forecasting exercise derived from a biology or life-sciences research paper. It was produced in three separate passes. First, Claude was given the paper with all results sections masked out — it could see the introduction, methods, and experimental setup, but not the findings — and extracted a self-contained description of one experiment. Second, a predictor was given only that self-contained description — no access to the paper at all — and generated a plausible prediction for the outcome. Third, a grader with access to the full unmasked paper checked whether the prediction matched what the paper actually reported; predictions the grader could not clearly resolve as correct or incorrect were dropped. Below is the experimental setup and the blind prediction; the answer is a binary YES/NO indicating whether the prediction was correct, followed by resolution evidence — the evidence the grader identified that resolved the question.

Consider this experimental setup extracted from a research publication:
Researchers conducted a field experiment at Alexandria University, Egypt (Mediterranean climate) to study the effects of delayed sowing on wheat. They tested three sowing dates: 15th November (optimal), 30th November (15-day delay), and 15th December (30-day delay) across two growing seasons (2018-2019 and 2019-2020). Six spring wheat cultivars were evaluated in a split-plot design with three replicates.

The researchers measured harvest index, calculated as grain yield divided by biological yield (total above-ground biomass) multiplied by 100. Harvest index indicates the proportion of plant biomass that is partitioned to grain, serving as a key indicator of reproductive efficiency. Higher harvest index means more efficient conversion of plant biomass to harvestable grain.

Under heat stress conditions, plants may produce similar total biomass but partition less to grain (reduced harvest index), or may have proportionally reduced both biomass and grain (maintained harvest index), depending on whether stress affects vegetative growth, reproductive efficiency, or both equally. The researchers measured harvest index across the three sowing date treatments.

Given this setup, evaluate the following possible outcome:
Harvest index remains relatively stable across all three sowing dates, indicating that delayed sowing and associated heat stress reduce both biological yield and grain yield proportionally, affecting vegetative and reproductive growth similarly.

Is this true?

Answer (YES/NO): NO